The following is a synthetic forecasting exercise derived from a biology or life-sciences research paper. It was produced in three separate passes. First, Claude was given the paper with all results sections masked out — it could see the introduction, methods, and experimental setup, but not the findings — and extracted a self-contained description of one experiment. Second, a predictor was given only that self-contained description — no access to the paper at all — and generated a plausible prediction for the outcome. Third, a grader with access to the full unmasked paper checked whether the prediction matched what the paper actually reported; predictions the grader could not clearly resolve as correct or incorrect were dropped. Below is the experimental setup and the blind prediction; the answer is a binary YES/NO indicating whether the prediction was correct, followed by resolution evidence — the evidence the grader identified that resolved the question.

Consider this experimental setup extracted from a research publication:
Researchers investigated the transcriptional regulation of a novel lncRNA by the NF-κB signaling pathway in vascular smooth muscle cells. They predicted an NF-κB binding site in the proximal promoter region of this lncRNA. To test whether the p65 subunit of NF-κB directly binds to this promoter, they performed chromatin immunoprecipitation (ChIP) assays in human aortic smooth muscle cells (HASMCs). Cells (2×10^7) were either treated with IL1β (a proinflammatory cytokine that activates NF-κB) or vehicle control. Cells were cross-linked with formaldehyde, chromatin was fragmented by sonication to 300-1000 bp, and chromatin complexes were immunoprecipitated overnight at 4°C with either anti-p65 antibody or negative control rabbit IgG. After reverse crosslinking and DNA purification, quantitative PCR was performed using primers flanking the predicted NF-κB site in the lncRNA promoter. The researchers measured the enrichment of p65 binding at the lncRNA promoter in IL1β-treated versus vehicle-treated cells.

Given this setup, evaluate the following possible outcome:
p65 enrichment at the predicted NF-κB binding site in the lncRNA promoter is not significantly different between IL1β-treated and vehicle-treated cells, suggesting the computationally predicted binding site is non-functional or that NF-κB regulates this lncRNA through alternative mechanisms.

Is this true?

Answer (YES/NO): NO